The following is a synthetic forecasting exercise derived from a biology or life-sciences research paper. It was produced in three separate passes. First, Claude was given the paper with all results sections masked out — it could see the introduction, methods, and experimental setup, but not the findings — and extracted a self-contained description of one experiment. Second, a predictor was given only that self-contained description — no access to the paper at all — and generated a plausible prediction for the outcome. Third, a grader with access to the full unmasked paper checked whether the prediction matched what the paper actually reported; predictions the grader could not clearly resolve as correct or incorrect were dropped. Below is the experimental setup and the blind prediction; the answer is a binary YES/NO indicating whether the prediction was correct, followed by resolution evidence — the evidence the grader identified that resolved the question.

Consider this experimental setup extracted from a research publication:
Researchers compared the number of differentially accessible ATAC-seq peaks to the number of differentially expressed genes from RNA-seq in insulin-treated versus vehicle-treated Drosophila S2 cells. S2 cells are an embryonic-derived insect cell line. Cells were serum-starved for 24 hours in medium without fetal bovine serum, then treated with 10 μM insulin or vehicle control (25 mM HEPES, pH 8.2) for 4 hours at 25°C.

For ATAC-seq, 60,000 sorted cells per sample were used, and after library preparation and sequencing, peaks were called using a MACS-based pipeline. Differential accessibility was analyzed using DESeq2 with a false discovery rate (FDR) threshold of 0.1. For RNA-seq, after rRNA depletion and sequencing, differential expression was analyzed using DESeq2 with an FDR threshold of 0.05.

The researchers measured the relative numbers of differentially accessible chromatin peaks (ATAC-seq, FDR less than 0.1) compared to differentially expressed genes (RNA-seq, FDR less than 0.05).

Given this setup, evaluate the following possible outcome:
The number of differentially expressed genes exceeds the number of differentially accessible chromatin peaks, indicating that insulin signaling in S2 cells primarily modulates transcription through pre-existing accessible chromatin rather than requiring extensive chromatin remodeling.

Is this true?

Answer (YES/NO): YES